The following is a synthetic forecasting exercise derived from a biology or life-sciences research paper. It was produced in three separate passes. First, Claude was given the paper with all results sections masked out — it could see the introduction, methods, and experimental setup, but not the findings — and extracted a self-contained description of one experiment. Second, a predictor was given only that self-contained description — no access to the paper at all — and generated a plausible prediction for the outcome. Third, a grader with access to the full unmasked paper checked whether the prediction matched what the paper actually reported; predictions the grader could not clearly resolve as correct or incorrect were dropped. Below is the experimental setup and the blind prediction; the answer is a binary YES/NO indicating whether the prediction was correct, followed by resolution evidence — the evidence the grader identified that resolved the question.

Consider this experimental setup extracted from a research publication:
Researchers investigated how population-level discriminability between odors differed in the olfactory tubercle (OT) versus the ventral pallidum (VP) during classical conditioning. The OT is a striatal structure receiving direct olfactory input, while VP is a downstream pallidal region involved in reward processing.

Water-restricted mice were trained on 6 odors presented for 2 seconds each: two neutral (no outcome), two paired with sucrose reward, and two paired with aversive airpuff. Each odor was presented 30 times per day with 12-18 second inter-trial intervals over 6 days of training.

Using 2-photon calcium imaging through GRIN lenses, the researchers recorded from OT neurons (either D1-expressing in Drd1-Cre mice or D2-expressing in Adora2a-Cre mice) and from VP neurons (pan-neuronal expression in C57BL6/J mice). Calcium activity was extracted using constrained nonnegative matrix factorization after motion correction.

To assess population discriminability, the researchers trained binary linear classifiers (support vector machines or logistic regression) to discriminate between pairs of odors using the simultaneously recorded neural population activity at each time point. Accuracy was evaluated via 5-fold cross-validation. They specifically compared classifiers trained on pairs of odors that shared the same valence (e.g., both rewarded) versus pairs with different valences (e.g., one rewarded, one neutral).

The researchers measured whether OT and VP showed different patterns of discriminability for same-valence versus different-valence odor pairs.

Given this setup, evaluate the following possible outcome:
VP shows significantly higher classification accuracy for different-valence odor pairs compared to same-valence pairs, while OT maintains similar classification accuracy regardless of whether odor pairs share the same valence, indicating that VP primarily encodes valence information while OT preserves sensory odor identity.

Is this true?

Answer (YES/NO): YES